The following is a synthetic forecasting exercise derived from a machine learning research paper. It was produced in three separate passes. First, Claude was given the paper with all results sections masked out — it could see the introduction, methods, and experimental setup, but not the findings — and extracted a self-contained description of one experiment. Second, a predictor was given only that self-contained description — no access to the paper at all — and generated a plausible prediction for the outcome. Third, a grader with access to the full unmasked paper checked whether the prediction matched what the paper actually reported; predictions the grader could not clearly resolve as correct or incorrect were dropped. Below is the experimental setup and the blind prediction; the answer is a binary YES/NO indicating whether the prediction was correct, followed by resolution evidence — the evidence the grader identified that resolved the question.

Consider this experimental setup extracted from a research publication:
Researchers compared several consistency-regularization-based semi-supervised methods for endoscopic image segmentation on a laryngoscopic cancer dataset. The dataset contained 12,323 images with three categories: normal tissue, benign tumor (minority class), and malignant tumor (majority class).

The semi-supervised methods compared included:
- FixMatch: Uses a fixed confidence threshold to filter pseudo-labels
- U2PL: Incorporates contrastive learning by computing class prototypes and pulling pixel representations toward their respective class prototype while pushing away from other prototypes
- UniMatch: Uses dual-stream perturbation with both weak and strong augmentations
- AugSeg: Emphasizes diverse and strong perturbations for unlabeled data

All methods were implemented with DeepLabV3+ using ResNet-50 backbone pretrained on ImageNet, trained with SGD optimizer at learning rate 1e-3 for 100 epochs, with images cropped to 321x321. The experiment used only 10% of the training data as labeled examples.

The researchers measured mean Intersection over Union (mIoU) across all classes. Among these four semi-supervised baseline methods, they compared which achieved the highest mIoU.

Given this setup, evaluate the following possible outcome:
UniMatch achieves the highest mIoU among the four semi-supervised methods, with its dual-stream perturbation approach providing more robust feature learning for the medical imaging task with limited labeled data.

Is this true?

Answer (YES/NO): NO